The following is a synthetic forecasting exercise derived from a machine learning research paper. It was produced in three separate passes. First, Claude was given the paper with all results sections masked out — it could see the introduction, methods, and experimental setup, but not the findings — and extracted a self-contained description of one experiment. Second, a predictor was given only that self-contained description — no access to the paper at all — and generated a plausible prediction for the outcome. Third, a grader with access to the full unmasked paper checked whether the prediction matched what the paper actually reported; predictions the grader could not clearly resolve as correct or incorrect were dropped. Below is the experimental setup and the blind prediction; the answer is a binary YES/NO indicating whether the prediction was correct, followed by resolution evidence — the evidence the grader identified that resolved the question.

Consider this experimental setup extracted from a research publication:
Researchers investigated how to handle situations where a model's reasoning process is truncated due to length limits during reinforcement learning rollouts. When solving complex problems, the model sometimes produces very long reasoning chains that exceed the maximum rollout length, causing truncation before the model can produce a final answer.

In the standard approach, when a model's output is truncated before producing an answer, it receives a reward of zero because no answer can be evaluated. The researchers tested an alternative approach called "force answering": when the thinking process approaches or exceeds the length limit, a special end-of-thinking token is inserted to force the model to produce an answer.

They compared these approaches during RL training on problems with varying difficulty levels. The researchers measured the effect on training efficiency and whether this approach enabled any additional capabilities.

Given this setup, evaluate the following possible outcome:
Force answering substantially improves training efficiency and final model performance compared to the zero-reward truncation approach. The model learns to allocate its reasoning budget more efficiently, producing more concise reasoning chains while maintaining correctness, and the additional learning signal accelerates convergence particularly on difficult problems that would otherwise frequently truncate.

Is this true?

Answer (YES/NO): NO